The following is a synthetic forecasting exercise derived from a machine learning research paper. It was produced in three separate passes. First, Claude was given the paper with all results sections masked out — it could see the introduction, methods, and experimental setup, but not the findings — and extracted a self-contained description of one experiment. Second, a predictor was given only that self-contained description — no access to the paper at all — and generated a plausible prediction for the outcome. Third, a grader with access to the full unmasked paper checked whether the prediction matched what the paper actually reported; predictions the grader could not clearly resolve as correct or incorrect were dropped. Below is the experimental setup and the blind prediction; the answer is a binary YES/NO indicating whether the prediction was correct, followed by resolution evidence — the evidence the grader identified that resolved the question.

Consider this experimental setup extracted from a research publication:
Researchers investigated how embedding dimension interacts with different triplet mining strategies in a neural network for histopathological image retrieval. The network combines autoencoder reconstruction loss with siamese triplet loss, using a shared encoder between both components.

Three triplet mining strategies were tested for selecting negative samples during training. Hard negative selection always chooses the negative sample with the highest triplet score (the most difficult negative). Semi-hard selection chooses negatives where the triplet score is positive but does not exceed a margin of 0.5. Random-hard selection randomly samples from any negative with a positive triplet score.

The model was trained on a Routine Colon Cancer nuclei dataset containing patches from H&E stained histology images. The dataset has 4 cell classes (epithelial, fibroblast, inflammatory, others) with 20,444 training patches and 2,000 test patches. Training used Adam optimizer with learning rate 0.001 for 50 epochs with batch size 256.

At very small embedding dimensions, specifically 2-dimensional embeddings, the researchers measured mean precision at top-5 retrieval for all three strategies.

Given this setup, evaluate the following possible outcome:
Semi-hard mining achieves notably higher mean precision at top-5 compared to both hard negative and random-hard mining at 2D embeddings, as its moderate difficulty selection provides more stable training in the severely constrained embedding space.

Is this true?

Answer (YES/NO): NO